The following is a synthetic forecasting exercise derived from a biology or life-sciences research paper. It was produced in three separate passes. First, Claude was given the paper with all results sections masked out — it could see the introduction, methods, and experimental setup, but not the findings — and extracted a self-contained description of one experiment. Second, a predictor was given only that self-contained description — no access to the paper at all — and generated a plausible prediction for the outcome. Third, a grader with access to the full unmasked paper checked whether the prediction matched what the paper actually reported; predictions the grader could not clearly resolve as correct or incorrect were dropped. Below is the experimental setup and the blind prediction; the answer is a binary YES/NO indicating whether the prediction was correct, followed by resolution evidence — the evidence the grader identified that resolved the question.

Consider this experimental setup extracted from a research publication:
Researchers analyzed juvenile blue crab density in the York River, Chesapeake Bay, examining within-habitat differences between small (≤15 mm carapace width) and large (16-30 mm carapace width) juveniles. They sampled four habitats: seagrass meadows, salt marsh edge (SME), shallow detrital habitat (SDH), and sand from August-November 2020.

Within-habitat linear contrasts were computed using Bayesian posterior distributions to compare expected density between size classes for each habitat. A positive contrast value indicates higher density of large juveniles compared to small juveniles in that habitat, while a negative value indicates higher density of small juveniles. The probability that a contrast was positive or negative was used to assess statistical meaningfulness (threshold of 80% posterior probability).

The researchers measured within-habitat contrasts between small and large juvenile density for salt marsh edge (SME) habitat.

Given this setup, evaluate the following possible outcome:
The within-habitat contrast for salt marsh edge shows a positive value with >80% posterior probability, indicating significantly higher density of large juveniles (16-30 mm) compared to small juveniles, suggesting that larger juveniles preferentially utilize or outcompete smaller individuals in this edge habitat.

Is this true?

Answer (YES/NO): YES